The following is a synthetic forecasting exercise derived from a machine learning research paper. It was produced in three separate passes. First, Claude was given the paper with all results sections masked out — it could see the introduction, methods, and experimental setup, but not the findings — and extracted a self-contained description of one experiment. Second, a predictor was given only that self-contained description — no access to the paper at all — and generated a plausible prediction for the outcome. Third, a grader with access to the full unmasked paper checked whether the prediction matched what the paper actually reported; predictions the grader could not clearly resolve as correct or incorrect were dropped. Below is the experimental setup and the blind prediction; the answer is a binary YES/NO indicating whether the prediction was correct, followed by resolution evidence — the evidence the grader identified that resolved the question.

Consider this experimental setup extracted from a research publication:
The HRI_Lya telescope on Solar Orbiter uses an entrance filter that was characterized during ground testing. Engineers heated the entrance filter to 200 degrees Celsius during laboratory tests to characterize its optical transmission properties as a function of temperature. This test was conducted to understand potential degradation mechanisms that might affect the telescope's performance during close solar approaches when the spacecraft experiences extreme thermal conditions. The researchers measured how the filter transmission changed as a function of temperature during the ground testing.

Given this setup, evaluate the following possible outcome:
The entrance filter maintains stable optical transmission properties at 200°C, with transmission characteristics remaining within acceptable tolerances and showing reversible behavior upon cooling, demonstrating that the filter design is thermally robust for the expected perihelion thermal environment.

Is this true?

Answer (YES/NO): NO